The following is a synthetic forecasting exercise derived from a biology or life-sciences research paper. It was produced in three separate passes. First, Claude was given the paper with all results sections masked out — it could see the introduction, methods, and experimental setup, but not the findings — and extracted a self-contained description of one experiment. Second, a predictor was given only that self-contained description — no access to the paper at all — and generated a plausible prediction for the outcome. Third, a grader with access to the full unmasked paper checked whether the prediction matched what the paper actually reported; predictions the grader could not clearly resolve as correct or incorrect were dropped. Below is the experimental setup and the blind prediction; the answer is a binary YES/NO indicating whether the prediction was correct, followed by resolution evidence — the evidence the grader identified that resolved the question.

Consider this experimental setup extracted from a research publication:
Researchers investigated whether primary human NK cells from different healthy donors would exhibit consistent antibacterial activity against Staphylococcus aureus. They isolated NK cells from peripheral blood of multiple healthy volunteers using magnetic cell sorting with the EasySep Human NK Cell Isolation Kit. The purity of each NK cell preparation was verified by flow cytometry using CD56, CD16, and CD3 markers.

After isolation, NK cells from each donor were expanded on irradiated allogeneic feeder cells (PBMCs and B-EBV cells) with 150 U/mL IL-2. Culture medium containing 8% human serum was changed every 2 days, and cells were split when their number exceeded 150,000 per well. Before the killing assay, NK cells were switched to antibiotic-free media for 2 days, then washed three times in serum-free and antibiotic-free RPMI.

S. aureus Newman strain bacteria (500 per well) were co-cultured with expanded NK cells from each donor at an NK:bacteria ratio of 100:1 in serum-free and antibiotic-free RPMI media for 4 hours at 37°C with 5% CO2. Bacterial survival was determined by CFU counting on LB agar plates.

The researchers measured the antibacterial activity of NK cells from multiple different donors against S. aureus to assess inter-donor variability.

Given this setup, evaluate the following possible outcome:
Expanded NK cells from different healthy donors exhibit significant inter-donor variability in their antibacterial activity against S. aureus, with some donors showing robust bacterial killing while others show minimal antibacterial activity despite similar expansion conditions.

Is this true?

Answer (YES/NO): NO